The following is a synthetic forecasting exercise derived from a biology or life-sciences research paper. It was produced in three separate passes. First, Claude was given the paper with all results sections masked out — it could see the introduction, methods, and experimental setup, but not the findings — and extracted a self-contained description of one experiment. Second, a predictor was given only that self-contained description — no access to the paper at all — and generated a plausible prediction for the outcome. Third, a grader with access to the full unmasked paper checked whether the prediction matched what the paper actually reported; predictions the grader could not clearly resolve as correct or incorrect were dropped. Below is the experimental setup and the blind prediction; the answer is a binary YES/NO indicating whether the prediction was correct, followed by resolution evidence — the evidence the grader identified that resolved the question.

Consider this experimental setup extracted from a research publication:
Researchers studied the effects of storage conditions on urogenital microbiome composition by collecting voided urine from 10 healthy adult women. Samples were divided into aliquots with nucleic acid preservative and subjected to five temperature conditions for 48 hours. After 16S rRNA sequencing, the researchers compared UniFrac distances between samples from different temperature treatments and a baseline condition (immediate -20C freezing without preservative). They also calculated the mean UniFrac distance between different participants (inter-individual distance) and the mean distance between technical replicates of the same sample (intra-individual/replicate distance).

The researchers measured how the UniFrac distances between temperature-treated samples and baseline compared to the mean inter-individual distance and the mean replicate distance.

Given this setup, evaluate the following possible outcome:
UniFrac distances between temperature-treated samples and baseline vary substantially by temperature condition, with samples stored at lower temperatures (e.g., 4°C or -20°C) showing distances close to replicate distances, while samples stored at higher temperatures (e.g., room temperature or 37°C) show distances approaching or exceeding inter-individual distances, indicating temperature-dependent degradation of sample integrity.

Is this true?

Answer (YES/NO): NO